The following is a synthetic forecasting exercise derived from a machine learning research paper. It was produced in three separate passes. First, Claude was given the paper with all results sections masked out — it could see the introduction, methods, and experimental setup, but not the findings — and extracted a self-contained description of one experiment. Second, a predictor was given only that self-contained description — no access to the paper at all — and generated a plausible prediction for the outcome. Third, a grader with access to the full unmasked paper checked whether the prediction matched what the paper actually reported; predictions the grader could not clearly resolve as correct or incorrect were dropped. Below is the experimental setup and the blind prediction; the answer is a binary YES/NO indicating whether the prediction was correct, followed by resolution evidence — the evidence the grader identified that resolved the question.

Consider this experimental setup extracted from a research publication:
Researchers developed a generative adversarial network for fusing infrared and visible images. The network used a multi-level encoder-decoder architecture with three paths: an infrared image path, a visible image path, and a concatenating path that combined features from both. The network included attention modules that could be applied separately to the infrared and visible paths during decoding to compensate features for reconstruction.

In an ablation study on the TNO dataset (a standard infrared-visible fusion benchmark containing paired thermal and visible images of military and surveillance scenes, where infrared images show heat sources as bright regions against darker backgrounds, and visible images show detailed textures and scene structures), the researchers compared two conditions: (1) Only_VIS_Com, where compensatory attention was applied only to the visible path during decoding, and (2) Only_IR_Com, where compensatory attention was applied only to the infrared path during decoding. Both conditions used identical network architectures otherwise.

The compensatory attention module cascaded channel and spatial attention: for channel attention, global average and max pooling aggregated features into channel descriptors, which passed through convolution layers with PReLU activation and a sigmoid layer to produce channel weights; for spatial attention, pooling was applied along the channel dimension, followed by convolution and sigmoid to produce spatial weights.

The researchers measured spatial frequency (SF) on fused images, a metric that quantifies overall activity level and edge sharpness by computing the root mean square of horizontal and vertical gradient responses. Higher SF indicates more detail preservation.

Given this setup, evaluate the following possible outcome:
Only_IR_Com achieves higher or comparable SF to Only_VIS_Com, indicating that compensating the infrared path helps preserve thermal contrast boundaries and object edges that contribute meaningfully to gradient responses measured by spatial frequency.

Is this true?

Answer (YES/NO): NO